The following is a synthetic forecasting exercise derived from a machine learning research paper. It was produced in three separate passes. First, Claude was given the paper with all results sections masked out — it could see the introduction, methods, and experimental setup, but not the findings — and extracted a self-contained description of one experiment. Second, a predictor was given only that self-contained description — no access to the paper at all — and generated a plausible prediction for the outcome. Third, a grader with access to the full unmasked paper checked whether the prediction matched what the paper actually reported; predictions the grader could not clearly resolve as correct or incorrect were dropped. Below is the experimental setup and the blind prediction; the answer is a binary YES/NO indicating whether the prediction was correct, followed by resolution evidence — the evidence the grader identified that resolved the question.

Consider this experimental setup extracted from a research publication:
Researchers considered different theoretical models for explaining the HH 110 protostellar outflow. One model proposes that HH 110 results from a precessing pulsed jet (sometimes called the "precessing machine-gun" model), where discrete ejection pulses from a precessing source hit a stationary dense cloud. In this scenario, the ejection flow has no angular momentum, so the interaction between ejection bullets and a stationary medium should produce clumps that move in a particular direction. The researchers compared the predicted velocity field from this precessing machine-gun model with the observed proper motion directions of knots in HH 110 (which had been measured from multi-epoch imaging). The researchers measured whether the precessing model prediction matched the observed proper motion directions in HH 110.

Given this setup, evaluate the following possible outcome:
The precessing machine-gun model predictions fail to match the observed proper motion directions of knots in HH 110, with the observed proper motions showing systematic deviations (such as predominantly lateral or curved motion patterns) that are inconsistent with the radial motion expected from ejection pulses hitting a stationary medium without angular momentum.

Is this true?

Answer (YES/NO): YES